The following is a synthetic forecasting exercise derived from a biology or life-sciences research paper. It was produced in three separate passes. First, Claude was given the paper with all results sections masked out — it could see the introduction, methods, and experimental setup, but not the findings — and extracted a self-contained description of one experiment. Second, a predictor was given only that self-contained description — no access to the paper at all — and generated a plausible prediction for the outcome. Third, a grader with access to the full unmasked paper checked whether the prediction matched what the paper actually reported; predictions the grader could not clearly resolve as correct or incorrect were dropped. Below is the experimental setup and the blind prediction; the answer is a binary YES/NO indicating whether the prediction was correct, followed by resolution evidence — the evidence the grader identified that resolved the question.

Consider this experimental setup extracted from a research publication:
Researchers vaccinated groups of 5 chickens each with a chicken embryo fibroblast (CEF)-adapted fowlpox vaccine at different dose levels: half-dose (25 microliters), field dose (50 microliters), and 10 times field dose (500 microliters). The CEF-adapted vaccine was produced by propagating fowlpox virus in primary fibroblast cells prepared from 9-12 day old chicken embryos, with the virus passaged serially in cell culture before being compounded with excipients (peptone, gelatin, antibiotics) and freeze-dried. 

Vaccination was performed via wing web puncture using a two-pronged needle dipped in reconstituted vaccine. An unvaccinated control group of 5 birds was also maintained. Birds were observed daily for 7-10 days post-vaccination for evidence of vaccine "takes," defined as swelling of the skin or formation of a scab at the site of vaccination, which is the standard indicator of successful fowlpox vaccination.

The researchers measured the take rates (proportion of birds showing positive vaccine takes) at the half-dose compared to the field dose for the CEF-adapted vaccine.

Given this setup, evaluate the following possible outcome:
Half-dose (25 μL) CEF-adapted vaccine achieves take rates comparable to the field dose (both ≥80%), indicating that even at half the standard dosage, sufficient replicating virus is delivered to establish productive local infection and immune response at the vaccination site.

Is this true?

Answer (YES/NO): YES